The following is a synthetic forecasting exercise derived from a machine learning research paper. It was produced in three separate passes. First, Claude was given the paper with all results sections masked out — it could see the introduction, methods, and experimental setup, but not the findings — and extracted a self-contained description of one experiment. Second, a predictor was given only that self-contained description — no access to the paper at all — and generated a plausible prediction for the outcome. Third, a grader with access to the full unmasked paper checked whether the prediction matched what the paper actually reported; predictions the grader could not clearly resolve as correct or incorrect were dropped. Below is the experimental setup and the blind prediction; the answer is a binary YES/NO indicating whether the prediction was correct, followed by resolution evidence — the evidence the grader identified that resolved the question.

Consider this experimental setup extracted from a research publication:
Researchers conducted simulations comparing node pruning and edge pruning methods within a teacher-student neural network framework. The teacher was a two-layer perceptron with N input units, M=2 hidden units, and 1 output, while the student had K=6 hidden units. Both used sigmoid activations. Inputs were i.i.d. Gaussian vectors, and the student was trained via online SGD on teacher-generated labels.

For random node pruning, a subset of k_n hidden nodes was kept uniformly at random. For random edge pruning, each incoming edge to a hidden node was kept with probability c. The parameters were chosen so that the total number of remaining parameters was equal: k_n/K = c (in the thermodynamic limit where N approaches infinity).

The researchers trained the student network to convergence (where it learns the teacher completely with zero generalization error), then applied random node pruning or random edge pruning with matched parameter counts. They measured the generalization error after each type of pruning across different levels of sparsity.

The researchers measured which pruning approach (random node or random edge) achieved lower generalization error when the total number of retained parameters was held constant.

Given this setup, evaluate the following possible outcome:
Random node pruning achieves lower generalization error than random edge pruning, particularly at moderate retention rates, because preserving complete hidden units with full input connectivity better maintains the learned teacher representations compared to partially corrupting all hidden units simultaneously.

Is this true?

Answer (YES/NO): NO